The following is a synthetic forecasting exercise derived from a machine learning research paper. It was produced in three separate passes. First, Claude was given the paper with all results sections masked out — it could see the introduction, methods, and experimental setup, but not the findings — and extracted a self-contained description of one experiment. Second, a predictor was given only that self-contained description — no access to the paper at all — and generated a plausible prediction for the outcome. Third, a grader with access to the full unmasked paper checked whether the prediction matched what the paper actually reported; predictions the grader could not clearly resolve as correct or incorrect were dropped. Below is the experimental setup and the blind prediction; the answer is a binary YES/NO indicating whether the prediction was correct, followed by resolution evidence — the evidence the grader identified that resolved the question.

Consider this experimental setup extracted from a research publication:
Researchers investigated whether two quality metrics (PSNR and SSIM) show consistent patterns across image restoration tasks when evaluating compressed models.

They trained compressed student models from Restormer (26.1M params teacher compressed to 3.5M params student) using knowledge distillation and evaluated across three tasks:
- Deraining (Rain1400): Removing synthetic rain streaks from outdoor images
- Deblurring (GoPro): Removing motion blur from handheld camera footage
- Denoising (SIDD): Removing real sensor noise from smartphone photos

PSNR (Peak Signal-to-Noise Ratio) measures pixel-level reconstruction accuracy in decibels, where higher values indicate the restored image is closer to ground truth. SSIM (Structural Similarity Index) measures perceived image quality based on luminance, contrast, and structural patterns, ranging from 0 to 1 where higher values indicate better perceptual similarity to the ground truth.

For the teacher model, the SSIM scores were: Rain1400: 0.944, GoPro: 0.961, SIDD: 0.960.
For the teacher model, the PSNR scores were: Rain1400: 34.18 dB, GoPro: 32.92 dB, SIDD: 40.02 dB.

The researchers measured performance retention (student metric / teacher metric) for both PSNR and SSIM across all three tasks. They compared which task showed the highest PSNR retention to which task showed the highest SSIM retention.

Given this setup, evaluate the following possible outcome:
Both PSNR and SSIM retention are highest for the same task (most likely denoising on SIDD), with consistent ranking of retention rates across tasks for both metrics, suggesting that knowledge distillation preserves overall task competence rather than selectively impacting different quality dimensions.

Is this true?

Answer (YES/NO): NO